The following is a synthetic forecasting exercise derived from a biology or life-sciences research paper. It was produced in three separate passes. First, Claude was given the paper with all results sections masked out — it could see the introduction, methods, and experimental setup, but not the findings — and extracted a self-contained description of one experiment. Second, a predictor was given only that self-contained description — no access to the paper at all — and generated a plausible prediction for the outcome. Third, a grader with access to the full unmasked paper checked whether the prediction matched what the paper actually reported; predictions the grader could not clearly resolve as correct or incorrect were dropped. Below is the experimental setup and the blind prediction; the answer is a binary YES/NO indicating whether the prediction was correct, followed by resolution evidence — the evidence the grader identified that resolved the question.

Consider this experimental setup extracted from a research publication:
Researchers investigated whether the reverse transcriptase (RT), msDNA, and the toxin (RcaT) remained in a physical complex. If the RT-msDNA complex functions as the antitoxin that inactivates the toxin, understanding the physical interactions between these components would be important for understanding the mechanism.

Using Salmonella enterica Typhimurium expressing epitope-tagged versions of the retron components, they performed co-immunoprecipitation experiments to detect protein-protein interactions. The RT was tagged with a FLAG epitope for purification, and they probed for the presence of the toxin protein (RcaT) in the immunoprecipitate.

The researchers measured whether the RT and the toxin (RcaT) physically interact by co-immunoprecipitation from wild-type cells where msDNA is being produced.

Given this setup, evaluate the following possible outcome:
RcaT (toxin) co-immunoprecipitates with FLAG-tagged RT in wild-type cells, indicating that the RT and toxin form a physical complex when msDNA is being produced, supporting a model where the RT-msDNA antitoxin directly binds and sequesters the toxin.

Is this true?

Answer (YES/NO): YES